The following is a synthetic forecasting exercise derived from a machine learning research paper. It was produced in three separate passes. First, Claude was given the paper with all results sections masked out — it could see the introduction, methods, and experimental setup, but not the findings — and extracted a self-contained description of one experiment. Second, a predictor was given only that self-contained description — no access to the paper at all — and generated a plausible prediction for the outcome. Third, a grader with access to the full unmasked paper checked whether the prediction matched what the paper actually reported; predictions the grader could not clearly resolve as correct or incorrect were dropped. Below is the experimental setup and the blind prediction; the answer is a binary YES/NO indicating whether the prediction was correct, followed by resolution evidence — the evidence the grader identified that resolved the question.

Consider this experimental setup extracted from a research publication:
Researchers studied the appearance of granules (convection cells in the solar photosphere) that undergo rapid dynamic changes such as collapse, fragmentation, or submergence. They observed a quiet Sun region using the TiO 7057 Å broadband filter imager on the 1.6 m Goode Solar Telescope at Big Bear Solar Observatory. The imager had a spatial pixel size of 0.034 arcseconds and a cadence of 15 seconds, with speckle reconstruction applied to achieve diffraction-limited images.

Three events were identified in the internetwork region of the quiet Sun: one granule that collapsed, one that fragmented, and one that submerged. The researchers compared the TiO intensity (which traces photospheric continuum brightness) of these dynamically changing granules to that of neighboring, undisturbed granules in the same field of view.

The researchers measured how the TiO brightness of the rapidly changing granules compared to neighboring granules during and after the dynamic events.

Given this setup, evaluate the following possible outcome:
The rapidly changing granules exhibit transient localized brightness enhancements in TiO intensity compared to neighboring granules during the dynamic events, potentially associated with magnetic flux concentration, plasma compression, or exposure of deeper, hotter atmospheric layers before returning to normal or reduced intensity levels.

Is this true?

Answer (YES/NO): NO